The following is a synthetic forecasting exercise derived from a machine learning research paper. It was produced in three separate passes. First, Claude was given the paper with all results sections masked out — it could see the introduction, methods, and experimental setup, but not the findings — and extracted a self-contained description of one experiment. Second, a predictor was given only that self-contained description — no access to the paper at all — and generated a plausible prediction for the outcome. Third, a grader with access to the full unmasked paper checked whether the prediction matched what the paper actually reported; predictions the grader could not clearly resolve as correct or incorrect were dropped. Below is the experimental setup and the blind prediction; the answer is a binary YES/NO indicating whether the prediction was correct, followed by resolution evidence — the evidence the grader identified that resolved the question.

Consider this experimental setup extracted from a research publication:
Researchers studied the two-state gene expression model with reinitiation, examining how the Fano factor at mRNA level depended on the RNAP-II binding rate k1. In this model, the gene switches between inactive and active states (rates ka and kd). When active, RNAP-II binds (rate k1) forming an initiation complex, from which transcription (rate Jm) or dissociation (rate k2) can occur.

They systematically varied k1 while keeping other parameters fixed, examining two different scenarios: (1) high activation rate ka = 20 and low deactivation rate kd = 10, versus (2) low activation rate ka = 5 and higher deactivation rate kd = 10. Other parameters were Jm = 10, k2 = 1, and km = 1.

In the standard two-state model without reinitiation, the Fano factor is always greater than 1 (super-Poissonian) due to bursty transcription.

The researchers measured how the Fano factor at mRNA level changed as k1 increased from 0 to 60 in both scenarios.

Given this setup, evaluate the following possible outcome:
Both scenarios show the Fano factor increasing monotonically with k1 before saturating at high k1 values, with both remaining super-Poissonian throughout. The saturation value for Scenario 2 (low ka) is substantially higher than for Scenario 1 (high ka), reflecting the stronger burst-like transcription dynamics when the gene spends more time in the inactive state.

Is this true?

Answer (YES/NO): NO